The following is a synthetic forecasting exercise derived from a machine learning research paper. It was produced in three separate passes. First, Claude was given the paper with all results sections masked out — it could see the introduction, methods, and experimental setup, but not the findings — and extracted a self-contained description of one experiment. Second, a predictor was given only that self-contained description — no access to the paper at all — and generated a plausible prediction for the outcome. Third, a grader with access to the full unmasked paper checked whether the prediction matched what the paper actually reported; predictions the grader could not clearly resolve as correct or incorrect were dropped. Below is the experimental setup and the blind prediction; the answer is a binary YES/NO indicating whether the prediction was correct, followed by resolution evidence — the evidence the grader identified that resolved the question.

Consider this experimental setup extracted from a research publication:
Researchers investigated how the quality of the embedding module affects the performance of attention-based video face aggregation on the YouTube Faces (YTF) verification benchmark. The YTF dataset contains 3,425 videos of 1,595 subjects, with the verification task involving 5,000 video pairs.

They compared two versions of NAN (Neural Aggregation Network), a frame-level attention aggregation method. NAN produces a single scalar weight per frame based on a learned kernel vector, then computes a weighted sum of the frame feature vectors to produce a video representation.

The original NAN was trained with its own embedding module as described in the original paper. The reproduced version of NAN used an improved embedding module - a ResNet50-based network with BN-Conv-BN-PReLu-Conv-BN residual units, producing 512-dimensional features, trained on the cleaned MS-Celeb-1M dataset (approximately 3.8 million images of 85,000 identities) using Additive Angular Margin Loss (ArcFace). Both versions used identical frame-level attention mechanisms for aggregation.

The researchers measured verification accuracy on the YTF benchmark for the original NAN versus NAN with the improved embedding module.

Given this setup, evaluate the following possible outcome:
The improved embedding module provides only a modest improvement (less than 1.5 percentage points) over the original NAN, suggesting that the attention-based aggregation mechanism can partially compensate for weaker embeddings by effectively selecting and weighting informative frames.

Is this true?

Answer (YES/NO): NO